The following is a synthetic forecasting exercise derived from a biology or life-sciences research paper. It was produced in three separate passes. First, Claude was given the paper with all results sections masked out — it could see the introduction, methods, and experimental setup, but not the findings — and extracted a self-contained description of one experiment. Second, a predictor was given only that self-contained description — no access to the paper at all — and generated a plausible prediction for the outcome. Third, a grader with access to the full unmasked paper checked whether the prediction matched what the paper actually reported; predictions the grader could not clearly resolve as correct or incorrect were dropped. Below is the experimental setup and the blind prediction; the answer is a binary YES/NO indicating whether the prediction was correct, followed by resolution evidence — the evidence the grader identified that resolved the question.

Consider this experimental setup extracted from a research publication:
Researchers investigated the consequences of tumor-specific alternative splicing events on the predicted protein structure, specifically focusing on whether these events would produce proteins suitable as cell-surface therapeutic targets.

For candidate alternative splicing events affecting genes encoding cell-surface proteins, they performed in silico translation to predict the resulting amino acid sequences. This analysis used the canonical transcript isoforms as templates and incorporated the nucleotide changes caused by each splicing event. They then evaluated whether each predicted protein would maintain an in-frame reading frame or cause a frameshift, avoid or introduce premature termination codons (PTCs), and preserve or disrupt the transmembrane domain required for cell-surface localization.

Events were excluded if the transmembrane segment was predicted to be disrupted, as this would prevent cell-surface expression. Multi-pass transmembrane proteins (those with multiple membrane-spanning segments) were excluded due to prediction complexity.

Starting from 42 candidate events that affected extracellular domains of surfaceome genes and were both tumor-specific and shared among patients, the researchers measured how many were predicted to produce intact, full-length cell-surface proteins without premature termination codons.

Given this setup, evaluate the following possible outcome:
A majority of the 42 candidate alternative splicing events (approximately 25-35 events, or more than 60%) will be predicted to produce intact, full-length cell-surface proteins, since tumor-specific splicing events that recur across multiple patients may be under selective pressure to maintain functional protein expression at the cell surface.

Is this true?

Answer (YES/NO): NO